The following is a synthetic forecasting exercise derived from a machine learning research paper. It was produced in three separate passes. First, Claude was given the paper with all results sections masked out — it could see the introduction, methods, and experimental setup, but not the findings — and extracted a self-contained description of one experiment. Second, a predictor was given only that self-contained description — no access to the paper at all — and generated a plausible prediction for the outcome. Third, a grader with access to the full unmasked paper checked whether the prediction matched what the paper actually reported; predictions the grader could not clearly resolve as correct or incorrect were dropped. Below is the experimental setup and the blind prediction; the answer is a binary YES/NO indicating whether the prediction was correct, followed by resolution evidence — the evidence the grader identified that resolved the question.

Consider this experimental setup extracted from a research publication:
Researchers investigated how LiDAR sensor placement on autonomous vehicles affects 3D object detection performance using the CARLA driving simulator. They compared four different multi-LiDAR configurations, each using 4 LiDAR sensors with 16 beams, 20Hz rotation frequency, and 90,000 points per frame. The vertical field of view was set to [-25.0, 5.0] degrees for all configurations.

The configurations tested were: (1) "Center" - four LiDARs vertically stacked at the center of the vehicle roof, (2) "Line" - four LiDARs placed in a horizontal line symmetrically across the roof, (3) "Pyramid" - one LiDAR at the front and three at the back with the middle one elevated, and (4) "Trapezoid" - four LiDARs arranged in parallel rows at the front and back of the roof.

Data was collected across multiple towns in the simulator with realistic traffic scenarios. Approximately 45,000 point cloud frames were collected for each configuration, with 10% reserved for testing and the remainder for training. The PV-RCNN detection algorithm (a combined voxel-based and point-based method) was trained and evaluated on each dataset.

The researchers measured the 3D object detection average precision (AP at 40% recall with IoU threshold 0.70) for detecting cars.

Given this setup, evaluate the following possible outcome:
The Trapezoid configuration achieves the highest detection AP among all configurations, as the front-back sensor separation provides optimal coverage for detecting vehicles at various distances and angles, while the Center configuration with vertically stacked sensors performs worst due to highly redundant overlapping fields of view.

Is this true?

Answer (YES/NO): NO